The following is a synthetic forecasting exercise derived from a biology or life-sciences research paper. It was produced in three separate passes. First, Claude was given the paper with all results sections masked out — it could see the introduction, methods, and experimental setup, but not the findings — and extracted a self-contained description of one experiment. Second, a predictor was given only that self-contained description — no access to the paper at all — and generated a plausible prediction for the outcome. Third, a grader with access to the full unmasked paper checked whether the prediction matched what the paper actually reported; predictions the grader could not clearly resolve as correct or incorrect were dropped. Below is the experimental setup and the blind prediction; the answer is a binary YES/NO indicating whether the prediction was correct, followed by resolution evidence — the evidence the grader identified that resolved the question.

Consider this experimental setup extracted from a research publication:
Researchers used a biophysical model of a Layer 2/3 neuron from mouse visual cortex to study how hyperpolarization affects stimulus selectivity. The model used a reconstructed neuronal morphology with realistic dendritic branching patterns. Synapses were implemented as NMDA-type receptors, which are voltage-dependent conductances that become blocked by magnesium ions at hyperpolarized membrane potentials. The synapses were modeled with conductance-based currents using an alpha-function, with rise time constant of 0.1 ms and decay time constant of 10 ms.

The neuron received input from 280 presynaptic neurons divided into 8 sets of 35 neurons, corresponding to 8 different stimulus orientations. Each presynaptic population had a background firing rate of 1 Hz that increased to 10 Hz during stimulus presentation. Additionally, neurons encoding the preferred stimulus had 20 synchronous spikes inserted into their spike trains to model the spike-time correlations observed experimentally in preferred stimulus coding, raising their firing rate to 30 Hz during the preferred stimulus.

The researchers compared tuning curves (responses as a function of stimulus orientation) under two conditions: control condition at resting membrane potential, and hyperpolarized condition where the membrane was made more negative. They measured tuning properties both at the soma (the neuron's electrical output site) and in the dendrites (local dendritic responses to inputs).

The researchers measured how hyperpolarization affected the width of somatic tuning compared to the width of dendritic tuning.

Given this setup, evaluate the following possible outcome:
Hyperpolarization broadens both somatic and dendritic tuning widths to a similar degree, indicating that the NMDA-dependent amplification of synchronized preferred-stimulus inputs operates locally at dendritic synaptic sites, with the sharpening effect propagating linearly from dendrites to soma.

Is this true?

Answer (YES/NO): NO